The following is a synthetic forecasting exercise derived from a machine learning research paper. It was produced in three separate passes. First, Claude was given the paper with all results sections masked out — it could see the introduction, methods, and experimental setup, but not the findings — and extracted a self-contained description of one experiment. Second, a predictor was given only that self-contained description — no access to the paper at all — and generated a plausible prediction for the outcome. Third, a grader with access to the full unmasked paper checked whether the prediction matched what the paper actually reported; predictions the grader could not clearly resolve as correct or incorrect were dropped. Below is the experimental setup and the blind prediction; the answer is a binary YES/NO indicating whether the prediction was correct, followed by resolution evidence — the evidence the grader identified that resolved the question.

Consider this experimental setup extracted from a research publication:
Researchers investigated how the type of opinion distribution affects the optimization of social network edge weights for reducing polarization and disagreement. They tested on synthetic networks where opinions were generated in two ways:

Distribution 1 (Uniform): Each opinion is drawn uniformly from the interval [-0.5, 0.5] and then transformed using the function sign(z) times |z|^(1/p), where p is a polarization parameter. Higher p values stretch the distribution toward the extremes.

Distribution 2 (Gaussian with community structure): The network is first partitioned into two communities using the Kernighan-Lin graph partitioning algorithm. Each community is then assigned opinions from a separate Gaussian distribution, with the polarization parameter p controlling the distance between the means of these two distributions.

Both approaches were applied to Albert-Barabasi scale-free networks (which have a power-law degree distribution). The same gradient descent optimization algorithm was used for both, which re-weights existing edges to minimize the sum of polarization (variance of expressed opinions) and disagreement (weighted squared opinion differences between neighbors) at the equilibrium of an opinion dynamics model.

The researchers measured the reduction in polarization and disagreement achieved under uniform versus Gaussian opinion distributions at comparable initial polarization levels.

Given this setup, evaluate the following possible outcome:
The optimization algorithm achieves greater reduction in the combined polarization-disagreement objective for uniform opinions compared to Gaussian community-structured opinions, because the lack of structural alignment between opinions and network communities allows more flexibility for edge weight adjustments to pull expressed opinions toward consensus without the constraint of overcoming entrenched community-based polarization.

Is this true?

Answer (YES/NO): NO